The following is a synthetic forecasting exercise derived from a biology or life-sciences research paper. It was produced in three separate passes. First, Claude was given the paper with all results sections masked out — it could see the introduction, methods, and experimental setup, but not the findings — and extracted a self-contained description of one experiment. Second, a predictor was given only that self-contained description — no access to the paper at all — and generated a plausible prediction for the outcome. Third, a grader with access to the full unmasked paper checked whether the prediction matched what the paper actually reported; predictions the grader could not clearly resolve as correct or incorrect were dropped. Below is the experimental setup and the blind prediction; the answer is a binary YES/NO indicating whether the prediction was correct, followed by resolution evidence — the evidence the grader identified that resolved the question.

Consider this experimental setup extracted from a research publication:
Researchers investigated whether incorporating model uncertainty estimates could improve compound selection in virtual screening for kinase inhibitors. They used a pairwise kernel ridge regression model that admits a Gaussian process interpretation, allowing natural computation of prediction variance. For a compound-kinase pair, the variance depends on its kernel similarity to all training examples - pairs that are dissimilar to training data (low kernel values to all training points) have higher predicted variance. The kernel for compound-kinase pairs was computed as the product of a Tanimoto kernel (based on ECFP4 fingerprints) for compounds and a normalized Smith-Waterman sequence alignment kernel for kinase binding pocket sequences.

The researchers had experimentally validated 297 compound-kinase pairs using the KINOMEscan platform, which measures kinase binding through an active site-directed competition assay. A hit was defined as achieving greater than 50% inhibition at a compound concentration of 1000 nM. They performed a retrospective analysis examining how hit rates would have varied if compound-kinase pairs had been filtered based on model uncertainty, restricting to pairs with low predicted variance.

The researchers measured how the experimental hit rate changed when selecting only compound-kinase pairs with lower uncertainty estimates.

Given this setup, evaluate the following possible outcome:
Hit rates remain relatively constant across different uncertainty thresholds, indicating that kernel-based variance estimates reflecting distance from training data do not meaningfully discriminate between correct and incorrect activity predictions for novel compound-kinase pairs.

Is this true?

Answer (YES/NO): NO